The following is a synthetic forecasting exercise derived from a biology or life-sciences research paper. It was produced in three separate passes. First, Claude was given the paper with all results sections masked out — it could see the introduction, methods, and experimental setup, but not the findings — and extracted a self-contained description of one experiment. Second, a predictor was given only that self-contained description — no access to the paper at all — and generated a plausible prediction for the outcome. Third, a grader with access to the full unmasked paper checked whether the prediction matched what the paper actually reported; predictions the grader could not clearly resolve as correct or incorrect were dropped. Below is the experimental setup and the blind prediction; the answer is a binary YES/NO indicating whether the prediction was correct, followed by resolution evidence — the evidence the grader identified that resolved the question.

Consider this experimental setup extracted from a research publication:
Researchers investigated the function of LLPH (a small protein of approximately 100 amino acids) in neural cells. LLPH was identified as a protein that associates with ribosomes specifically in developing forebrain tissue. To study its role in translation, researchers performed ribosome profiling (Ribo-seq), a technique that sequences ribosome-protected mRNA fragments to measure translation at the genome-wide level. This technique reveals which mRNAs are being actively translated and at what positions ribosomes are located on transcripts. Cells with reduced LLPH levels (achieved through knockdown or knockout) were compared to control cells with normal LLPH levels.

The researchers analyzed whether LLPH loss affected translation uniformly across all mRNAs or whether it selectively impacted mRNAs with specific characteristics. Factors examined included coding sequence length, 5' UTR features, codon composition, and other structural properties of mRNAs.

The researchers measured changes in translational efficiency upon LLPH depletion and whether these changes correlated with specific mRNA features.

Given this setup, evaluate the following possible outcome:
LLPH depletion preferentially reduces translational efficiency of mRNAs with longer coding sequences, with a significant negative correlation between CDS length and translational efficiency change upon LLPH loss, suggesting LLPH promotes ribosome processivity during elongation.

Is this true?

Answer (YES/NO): YES